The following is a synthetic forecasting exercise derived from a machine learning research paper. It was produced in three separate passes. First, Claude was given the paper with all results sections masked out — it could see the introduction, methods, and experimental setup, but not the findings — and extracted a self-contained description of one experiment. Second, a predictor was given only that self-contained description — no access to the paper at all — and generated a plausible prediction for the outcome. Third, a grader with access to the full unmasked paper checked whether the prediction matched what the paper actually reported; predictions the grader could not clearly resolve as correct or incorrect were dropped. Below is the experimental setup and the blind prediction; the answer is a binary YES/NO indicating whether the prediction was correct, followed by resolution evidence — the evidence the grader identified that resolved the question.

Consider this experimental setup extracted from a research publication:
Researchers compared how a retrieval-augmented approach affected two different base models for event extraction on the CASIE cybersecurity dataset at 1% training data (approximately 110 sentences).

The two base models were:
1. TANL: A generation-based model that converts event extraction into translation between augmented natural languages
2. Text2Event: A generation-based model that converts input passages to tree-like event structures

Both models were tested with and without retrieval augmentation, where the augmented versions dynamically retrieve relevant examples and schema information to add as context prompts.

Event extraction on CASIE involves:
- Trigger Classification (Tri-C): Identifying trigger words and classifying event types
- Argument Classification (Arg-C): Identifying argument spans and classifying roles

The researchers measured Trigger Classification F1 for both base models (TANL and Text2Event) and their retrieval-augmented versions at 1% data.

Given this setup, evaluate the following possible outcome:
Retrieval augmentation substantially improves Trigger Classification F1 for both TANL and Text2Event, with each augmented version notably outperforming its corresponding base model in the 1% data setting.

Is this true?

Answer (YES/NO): NO